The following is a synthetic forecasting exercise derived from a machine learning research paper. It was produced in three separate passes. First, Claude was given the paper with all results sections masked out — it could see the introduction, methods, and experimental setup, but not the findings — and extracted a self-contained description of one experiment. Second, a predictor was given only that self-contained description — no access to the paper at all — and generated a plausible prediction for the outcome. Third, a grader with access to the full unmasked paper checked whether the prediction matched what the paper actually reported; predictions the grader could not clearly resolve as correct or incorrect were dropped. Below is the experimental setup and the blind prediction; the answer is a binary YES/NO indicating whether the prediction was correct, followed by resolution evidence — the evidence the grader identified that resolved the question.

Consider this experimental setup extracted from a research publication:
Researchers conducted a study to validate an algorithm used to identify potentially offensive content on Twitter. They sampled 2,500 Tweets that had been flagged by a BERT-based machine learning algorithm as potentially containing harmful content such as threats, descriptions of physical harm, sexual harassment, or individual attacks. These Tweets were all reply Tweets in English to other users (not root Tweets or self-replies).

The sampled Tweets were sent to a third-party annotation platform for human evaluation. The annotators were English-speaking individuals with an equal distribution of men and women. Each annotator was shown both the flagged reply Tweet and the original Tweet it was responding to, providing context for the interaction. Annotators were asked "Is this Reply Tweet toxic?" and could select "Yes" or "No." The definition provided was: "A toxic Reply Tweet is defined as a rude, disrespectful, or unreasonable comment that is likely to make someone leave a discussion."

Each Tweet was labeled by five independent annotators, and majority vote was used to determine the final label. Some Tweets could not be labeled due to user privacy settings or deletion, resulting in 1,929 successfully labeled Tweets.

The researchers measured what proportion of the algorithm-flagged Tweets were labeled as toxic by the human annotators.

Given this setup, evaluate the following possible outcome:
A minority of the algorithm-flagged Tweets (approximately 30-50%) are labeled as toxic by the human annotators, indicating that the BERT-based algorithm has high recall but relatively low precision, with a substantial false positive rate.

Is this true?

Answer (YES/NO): NO